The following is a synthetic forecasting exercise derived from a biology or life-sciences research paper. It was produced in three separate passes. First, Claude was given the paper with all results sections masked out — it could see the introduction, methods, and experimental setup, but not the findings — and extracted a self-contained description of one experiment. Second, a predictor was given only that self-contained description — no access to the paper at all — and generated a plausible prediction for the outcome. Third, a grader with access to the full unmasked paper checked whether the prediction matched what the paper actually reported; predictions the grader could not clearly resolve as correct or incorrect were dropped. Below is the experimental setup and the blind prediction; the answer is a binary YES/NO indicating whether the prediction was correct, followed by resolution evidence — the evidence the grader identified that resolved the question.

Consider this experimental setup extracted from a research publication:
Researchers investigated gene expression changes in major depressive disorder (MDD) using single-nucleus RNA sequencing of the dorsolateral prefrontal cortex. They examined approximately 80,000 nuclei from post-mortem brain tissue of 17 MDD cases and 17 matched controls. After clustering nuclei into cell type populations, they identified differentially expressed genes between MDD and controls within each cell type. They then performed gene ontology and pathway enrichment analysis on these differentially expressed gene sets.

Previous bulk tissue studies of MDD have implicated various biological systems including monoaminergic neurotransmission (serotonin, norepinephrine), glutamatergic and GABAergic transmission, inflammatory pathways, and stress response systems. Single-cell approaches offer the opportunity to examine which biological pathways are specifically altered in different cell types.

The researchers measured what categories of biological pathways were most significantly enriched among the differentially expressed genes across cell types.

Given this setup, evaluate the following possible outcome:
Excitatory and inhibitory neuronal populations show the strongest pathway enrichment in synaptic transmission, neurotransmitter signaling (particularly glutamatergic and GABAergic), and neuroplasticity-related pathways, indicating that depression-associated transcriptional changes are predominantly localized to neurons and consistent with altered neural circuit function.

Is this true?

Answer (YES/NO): NO